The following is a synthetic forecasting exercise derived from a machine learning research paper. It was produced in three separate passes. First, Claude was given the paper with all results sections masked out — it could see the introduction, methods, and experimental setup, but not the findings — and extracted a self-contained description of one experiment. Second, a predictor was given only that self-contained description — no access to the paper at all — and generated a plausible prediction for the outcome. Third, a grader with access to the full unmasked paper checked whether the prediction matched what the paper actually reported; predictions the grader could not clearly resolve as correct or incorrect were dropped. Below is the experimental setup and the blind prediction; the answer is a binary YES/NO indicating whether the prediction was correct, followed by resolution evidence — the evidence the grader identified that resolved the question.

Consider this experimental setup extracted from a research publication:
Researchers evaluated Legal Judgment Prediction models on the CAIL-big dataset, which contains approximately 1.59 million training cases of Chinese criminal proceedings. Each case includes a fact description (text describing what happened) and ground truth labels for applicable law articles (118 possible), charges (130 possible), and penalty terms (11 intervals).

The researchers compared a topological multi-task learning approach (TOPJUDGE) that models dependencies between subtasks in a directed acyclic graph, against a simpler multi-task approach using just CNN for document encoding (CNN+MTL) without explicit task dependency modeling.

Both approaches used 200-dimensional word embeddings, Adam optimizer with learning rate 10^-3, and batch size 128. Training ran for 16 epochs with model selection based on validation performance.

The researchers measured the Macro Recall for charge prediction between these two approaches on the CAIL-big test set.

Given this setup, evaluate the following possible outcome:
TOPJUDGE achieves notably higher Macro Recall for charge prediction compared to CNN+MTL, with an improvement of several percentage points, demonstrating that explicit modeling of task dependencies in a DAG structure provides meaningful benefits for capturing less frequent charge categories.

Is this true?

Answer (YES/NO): NO